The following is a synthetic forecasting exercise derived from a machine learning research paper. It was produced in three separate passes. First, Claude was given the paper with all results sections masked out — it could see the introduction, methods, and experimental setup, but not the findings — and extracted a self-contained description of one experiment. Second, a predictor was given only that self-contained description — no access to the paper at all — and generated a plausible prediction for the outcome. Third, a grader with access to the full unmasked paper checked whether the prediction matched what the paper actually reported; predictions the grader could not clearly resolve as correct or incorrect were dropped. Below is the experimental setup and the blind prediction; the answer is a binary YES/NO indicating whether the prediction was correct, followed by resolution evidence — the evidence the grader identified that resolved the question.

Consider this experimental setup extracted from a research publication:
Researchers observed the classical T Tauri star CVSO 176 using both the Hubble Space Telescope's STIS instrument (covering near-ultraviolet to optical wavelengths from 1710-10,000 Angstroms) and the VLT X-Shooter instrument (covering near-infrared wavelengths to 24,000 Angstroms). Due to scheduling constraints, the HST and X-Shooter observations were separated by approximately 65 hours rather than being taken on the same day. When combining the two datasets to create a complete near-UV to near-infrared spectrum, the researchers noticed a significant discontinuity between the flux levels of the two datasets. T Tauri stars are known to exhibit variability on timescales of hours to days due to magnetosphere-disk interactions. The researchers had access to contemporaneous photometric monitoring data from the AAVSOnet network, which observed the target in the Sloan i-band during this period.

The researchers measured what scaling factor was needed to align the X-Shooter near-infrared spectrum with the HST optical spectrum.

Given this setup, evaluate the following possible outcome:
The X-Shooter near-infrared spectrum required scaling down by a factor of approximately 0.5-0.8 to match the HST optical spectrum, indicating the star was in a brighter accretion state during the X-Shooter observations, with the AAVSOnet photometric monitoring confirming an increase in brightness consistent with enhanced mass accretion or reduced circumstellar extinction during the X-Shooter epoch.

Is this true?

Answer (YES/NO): NO